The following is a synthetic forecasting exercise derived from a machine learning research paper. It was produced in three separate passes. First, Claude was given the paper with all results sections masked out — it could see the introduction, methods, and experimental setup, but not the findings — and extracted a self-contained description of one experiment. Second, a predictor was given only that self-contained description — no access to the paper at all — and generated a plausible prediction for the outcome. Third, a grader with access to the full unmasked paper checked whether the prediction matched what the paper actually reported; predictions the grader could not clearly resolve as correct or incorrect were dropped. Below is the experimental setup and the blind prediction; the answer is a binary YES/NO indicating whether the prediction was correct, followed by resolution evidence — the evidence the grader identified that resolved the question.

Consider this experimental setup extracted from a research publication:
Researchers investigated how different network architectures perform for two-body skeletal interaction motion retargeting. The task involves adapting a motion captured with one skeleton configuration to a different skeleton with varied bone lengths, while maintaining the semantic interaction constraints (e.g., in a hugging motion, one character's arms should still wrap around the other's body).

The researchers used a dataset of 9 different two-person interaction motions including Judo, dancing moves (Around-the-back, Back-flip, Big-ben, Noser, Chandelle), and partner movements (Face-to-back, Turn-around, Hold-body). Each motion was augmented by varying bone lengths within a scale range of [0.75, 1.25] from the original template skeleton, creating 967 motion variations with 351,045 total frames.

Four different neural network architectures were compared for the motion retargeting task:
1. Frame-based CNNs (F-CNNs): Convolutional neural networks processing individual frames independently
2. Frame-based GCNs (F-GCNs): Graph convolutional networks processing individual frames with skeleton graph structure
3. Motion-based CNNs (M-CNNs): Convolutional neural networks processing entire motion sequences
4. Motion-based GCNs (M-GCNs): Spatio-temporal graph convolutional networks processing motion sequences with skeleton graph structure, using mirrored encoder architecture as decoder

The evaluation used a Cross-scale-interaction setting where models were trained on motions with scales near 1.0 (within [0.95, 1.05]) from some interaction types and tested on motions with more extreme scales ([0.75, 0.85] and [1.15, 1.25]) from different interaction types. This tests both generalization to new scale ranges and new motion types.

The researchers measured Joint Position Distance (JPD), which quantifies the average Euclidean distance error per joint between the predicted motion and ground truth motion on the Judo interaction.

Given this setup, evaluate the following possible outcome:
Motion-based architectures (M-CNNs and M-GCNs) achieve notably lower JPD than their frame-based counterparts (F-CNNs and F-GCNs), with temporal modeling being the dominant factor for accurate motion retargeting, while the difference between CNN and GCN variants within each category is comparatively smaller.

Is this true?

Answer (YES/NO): NO